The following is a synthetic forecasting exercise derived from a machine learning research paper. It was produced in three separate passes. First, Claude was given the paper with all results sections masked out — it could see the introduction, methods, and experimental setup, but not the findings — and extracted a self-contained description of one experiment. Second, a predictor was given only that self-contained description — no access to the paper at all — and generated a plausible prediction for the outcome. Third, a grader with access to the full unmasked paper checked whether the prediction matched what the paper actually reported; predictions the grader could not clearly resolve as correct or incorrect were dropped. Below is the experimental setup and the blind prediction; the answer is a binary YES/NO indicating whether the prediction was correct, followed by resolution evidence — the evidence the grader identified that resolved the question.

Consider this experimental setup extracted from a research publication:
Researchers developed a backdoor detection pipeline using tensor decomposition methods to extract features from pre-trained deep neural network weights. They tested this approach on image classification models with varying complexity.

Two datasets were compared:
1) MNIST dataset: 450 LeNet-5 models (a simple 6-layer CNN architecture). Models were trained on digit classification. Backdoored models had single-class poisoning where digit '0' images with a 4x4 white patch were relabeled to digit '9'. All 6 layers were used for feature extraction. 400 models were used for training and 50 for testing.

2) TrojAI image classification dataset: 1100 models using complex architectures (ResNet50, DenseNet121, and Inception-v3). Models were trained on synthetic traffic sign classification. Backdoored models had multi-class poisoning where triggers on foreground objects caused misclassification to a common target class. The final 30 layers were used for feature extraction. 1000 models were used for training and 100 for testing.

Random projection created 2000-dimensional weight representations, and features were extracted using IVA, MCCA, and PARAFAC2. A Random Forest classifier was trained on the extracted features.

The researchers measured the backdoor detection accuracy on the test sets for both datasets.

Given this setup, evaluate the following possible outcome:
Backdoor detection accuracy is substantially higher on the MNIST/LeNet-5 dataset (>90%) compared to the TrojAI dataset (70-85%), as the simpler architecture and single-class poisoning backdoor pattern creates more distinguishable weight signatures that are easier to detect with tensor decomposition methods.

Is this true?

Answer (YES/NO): NO